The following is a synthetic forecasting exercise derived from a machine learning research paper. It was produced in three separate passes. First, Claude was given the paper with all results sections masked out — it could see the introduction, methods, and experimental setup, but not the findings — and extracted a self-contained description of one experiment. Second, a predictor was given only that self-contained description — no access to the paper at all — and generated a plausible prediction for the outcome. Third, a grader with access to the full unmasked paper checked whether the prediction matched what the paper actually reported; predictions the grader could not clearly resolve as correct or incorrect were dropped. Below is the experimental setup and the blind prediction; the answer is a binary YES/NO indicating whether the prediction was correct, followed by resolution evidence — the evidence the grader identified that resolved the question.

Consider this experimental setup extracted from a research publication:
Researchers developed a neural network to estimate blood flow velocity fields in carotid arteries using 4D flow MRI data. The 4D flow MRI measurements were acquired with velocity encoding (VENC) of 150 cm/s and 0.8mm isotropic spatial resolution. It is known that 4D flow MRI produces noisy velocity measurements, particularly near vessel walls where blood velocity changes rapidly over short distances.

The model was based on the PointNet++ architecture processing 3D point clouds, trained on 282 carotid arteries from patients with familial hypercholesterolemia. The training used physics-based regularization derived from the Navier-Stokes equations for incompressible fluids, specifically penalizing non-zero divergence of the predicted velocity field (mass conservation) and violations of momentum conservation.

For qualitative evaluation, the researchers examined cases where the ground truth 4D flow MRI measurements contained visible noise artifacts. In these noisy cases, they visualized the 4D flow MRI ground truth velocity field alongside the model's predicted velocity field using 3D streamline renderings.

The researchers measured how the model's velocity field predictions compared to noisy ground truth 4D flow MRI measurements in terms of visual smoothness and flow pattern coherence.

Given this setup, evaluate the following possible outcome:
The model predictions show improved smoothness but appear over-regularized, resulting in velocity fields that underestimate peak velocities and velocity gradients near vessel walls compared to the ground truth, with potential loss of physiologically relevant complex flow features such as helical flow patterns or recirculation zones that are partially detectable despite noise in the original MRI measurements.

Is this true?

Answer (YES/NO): NO